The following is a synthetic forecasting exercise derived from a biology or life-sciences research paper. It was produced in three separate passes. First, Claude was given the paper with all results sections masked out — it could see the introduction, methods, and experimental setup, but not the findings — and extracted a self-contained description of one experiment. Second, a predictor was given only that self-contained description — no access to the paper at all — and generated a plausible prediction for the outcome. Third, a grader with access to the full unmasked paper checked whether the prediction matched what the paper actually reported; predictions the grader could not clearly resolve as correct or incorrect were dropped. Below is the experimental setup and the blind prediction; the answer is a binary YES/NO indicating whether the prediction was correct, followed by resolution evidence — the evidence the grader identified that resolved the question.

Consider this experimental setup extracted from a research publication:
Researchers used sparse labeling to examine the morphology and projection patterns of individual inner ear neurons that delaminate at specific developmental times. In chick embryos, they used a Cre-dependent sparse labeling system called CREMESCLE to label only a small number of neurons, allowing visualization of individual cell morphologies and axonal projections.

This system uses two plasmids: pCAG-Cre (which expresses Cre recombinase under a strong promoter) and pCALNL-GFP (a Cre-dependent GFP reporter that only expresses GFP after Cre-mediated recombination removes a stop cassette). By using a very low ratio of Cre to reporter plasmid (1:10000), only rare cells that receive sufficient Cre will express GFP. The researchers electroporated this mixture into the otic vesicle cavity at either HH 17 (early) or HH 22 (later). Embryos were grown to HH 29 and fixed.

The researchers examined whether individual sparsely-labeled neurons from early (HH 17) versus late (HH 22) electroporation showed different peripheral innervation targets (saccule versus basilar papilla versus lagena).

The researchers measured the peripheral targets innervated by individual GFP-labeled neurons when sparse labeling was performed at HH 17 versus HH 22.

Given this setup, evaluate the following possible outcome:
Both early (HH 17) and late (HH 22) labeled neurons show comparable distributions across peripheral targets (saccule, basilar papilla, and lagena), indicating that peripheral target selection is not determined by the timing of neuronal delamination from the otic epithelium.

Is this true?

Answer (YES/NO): NO